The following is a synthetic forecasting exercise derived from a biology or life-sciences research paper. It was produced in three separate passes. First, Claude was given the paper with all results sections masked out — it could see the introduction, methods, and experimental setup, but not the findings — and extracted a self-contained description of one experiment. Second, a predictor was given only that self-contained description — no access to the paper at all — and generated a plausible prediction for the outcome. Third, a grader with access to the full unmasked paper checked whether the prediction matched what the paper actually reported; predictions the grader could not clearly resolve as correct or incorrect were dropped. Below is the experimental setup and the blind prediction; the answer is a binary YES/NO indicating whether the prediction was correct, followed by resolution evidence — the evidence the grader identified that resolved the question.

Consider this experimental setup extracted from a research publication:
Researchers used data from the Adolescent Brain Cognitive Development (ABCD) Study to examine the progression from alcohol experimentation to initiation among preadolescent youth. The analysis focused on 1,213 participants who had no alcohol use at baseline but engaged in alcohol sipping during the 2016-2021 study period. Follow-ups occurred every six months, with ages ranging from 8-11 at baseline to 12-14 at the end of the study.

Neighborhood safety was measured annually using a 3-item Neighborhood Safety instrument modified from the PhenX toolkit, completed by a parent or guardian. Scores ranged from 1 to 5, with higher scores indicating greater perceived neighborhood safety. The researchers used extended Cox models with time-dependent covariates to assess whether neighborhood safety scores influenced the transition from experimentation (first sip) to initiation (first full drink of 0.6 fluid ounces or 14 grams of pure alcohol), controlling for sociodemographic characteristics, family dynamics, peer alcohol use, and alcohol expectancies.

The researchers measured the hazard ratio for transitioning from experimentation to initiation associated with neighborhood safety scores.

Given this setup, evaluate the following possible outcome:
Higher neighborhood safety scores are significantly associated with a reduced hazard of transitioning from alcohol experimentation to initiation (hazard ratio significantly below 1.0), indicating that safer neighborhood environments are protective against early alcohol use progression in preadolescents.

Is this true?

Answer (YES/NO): NO